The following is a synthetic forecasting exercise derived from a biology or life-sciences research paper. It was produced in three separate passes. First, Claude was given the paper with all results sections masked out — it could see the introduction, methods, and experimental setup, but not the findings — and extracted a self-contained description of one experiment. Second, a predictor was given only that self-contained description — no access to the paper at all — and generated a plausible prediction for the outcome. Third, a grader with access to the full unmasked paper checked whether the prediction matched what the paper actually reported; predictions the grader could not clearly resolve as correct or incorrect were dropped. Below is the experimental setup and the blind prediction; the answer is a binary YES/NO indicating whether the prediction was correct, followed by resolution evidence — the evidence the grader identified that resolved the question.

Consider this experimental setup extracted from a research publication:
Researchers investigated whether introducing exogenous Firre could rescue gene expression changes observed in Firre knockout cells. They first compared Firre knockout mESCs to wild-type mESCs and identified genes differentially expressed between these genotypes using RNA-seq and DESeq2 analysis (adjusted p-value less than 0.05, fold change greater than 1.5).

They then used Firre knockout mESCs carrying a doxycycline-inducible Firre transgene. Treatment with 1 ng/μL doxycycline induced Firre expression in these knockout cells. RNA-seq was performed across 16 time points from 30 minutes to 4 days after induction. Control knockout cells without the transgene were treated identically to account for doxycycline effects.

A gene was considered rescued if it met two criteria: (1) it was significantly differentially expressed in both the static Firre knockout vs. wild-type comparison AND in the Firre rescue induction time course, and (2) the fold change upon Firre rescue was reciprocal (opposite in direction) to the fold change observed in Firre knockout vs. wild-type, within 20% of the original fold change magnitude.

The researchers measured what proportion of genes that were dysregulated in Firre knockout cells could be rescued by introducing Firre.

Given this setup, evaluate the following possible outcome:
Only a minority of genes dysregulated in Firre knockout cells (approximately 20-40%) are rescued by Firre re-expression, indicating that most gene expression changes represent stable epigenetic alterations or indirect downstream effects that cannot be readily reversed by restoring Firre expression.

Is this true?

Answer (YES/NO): NO